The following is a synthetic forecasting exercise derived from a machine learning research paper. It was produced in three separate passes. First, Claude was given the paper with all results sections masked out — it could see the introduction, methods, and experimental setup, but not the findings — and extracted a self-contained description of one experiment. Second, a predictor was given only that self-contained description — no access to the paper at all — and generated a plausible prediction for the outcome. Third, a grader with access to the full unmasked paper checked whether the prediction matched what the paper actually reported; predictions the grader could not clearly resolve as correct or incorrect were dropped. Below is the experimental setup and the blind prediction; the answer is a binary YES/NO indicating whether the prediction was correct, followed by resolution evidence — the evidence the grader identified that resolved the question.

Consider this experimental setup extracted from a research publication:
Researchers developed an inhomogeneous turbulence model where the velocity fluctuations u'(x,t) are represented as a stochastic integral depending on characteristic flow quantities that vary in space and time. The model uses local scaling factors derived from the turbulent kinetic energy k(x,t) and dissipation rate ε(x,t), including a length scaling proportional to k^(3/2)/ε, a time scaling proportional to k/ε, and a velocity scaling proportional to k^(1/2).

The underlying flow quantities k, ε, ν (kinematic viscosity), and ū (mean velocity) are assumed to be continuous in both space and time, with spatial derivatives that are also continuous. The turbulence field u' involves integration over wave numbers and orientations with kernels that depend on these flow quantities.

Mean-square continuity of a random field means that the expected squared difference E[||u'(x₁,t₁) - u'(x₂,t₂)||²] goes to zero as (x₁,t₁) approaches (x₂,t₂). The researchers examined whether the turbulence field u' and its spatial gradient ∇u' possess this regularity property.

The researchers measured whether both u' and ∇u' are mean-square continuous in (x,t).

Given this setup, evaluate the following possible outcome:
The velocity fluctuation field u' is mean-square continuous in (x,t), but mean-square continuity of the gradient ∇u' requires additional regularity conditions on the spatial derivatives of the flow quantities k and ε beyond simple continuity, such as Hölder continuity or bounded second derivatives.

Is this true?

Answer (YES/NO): NO